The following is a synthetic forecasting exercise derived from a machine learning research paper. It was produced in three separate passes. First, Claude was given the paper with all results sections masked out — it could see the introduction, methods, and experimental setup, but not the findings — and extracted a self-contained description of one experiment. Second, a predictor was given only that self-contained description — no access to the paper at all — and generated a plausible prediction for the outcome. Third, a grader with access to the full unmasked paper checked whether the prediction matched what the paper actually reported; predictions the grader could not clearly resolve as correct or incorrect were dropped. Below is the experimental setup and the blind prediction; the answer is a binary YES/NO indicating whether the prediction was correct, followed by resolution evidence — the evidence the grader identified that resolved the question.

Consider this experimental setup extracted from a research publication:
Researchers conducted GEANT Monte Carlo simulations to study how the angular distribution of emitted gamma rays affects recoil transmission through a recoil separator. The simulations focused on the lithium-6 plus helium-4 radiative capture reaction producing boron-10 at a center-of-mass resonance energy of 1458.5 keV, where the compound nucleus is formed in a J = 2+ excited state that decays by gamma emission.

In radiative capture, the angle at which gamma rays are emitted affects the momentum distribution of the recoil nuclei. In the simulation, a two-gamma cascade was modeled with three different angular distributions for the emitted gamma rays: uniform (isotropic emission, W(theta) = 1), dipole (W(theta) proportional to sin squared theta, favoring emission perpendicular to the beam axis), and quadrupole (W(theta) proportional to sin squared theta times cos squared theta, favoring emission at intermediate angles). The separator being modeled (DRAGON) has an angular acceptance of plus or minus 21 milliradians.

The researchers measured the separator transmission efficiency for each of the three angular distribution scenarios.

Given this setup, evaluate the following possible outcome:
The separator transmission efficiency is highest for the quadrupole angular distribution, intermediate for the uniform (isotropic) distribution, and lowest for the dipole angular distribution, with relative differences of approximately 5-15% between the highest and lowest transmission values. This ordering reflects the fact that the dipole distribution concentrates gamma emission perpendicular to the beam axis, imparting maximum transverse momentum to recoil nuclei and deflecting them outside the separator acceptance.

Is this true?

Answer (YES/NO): NO